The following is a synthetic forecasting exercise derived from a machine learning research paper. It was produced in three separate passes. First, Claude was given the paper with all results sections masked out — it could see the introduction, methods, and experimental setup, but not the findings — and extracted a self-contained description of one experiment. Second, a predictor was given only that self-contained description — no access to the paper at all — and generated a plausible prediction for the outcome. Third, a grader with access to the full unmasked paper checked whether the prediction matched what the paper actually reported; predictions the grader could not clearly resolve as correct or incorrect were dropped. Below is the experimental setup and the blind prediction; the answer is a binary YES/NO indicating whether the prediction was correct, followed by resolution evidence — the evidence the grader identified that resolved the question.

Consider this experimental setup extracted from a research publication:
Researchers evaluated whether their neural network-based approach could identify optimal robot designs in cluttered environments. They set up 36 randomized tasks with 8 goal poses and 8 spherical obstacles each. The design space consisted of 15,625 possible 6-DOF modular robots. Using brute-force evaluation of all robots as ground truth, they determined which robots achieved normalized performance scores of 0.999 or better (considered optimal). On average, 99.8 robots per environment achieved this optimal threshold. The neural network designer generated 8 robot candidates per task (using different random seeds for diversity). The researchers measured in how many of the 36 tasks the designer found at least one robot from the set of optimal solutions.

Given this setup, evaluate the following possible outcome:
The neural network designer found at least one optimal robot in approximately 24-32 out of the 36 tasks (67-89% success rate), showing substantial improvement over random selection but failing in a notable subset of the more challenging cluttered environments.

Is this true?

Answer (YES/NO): NO